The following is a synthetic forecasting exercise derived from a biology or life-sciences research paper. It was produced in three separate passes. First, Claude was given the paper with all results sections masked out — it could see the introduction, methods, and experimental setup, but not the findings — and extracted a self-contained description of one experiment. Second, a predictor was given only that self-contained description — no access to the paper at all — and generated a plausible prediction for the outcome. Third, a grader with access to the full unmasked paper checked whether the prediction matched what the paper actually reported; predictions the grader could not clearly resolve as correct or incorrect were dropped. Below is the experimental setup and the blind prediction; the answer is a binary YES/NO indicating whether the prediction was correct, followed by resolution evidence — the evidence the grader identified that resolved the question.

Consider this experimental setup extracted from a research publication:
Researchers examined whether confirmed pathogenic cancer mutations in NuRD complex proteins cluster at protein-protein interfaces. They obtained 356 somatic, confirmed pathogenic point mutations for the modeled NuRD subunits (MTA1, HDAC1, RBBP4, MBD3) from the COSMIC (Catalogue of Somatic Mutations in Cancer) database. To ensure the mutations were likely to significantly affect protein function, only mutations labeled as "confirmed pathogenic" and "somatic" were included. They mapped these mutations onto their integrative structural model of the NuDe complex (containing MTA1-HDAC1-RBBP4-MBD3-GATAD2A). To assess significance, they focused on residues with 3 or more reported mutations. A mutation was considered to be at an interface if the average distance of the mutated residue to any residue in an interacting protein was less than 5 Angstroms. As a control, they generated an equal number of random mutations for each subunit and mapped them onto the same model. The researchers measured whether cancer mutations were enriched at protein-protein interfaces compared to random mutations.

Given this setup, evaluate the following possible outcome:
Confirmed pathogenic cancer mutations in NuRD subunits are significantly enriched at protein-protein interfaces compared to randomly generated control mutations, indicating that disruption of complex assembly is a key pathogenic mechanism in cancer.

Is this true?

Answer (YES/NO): NO